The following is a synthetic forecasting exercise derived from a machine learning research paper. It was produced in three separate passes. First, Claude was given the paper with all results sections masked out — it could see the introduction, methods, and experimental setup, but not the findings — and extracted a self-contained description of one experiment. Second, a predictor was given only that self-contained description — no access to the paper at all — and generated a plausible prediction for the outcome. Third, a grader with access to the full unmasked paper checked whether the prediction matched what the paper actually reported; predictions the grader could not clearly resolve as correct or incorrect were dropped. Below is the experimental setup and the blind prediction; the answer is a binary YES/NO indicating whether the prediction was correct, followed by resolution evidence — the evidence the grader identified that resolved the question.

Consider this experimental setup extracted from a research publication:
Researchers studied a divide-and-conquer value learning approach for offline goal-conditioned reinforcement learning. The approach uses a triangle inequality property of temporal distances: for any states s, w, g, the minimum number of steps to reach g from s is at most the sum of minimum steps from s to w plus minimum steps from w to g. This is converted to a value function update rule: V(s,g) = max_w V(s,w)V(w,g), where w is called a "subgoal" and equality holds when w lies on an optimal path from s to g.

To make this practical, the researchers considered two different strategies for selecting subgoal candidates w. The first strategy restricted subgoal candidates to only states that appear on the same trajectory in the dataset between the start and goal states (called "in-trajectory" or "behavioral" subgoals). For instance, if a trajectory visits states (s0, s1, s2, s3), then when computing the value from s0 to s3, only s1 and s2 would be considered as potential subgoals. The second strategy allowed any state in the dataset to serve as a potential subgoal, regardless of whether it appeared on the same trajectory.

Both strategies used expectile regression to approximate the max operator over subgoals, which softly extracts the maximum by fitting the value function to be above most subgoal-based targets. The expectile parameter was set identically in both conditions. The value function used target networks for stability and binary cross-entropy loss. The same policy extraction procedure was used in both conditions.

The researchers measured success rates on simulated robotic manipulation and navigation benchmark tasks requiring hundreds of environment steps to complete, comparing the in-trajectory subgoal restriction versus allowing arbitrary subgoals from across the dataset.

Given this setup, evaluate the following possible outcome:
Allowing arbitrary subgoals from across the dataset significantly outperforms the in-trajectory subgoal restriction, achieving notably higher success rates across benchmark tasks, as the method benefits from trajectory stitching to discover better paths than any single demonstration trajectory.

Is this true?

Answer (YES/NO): NO